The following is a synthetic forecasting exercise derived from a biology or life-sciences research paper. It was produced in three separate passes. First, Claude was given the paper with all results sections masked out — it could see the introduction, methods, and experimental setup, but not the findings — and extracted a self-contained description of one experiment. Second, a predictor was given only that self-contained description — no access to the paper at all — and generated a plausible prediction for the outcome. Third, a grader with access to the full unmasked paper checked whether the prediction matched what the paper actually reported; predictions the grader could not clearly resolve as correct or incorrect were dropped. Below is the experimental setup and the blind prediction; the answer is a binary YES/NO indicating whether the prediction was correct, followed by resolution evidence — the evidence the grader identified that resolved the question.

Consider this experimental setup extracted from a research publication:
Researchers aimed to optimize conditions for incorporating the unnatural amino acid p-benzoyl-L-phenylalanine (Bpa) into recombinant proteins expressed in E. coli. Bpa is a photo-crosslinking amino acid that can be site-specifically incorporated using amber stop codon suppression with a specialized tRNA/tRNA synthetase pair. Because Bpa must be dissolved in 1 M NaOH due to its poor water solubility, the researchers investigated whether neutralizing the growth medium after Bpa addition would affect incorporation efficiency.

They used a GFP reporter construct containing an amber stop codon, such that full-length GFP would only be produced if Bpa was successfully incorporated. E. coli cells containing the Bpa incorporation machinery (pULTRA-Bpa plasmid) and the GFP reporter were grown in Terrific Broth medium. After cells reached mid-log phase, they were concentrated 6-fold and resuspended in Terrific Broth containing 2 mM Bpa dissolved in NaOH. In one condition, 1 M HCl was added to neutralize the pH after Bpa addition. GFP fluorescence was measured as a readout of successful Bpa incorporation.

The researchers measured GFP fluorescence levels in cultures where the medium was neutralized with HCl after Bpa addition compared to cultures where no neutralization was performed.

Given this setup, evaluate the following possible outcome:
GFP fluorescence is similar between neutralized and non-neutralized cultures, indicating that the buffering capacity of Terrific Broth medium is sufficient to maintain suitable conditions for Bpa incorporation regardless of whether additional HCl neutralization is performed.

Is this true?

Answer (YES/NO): NO